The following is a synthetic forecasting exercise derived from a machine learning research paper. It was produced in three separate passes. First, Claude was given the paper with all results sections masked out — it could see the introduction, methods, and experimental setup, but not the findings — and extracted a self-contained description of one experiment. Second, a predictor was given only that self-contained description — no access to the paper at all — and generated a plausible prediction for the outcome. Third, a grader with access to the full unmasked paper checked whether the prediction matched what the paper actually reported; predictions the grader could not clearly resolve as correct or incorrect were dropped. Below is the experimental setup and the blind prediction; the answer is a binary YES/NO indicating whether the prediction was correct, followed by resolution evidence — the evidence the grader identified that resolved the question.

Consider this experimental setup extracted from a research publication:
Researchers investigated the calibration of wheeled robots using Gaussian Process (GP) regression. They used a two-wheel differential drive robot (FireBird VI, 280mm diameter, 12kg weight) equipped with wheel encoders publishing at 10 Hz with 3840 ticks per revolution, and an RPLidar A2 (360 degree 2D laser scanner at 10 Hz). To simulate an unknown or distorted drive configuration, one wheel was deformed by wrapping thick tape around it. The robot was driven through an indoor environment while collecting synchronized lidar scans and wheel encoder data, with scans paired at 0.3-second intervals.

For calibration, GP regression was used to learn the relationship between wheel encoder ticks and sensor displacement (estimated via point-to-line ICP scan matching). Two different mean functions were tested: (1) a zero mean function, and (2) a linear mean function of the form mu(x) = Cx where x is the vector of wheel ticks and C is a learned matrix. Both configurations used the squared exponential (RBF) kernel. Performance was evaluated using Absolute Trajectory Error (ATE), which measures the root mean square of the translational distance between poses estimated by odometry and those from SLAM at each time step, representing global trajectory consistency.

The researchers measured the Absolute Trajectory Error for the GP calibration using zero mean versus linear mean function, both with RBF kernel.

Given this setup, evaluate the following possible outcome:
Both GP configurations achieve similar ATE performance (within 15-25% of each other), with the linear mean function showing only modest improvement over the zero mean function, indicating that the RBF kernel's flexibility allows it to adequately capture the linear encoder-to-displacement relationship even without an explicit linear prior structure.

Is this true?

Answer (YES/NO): NO